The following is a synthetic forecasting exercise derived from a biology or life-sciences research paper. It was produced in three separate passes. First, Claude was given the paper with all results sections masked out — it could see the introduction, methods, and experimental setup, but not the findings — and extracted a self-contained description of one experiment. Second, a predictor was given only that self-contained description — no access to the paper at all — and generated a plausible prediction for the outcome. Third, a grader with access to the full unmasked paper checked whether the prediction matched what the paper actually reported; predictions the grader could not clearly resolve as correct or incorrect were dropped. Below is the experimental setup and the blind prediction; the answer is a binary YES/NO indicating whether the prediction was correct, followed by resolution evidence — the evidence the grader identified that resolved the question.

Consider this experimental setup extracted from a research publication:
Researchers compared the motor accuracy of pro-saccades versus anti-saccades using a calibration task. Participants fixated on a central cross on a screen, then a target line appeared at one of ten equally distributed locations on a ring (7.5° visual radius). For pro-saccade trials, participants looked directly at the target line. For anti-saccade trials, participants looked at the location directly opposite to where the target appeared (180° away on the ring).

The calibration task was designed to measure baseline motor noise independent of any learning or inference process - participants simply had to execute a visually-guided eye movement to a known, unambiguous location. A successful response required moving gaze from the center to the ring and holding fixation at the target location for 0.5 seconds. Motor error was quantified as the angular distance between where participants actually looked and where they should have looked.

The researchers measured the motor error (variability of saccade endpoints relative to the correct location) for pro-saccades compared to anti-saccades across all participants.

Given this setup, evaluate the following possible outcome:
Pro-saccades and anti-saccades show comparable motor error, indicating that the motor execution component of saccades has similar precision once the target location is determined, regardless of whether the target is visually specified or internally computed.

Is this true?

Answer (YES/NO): NO